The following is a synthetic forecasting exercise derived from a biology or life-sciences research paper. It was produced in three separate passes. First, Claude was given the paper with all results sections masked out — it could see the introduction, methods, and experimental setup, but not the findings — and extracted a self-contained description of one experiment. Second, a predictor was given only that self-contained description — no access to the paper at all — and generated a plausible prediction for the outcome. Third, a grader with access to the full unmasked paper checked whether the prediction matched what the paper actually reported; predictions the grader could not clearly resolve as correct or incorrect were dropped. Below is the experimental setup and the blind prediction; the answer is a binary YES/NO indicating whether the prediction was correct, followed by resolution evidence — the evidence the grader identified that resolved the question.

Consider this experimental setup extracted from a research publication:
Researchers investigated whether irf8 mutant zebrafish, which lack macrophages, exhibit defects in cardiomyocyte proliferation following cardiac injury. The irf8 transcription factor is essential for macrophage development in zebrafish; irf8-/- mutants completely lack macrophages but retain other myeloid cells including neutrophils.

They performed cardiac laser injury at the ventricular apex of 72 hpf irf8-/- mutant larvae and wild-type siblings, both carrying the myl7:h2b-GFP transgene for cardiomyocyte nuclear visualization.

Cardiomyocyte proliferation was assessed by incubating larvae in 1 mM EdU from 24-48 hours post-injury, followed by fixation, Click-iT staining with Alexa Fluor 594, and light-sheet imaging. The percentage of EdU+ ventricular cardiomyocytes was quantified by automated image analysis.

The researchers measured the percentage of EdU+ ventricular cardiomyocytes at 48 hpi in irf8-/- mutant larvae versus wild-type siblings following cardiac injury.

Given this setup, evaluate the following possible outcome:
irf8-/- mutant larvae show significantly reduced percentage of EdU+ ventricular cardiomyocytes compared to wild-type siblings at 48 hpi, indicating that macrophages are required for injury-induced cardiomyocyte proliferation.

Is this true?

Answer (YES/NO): NO